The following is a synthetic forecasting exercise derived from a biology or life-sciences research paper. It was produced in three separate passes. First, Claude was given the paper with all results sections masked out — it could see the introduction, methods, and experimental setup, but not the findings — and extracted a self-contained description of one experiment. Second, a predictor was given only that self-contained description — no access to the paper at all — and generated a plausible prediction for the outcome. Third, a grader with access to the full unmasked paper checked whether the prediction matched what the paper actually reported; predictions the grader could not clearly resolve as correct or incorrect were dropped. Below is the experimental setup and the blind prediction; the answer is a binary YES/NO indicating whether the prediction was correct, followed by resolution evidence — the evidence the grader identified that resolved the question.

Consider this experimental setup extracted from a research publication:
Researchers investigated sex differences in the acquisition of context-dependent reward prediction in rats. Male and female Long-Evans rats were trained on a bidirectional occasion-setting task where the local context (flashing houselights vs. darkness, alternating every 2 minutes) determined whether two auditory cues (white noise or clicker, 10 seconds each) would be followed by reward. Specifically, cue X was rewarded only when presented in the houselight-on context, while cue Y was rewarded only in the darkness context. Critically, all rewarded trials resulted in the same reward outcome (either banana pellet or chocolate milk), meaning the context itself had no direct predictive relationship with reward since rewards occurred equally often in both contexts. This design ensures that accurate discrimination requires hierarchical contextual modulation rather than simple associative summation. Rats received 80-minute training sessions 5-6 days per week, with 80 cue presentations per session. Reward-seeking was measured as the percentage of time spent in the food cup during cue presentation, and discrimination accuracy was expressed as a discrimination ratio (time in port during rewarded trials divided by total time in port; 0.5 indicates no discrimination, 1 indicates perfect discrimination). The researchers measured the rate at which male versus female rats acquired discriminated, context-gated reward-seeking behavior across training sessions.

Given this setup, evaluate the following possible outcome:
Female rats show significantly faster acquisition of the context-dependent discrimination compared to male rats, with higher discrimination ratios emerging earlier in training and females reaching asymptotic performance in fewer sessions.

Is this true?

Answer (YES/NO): NO